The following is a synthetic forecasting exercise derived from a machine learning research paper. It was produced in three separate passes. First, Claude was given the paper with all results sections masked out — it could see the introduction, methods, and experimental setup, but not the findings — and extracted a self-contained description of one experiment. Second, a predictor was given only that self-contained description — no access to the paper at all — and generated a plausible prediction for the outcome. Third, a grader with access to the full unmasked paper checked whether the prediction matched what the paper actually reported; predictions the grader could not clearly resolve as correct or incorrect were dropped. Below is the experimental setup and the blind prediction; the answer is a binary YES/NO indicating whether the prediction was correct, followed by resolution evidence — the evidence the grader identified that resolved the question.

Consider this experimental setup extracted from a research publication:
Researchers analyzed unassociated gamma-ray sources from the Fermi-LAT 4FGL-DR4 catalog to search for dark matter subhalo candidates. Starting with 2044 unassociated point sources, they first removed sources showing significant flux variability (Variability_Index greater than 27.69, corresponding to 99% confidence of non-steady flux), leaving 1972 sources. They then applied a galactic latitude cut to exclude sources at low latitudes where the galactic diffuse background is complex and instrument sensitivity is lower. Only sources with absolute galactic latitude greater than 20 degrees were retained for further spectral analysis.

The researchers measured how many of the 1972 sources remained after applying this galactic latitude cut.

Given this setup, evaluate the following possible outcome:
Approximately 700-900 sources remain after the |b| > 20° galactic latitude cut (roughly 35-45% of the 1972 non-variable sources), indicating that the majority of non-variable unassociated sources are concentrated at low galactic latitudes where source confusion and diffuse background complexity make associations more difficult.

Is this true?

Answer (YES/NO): NO